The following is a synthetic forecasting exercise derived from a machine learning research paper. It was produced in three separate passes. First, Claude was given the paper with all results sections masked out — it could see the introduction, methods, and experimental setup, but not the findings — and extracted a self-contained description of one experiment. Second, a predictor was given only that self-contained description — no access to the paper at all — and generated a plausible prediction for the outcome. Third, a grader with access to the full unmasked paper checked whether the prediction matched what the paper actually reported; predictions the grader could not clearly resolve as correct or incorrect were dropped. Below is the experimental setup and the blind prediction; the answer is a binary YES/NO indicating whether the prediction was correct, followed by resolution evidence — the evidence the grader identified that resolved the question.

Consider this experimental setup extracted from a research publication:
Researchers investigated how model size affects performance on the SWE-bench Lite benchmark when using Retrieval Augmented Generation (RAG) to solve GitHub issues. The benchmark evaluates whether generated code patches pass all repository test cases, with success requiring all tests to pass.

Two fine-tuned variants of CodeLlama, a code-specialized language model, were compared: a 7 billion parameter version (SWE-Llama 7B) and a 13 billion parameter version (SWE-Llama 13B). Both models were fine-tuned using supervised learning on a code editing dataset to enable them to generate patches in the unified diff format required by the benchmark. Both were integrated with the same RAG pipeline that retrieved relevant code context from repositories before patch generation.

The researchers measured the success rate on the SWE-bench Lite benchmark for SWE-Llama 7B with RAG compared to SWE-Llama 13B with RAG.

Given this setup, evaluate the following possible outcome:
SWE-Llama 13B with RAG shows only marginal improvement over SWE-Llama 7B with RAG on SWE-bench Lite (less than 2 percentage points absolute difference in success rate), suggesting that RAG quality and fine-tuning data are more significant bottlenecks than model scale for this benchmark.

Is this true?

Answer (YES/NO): YES